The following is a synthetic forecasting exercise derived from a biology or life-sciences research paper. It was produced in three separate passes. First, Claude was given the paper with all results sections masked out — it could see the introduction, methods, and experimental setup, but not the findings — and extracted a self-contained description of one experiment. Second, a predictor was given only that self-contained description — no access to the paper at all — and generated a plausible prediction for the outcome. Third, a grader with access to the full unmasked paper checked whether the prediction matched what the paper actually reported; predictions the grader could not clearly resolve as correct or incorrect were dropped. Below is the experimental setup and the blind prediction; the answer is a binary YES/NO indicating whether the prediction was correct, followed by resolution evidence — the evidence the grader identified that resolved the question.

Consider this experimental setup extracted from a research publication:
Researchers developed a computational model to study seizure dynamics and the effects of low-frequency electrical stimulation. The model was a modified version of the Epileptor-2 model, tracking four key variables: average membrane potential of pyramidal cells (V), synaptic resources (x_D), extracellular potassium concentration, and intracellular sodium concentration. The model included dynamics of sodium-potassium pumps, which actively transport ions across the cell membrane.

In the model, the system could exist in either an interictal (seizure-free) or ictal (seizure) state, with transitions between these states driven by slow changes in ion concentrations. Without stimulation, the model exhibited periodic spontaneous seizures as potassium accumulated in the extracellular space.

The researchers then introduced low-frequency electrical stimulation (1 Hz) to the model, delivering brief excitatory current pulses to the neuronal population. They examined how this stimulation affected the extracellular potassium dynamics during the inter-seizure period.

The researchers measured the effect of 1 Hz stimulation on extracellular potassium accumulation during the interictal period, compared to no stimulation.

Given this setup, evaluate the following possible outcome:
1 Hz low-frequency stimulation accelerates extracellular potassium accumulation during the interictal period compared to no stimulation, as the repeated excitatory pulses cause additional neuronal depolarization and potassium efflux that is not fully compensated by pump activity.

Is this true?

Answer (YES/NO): NO